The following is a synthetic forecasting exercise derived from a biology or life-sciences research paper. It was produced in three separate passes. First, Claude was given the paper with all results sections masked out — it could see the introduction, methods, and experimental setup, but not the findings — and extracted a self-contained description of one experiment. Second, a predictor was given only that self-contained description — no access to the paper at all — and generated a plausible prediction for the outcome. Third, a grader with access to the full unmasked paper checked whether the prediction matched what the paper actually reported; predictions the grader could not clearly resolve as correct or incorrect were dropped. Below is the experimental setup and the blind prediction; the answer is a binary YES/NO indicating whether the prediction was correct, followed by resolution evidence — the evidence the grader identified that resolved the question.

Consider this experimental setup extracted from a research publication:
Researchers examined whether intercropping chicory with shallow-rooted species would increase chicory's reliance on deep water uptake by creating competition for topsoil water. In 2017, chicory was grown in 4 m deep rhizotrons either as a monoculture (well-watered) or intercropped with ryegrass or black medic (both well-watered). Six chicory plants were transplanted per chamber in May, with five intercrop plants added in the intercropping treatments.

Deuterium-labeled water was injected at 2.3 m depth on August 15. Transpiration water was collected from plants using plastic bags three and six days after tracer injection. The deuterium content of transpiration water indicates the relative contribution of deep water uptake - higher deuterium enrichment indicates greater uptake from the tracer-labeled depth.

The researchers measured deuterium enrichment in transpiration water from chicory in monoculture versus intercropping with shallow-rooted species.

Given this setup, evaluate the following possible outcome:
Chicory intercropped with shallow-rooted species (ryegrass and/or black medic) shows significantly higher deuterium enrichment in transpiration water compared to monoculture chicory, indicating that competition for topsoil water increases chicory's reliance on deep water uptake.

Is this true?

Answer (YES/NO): NO